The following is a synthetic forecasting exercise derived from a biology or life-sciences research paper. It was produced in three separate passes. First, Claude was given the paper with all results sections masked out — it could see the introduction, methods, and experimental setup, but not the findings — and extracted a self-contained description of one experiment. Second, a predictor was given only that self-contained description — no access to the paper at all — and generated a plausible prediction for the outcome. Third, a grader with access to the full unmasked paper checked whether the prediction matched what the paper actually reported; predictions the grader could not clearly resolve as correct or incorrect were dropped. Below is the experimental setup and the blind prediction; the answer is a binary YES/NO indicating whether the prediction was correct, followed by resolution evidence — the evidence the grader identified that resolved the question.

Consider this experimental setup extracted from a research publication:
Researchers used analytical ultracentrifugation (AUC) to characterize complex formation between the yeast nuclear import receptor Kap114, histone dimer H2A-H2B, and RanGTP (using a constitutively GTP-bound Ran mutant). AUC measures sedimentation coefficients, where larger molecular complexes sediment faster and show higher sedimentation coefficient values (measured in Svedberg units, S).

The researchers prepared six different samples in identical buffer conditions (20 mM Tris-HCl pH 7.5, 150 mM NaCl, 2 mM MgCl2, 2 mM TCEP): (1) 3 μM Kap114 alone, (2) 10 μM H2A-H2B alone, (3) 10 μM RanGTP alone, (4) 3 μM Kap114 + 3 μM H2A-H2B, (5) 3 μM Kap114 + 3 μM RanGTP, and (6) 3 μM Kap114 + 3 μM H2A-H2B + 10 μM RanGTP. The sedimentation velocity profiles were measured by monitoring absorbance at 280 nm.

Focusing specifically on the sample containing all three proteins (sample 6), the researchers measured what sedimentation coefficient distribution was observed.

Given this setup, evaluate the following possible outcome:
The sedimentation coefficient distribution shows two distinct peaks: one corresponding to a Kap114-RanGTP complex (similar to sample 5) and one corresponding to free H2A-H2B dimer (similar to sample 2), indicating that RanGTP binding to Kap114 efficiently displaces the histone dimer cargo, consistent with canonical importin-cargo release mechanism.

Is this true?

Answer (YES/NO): NO